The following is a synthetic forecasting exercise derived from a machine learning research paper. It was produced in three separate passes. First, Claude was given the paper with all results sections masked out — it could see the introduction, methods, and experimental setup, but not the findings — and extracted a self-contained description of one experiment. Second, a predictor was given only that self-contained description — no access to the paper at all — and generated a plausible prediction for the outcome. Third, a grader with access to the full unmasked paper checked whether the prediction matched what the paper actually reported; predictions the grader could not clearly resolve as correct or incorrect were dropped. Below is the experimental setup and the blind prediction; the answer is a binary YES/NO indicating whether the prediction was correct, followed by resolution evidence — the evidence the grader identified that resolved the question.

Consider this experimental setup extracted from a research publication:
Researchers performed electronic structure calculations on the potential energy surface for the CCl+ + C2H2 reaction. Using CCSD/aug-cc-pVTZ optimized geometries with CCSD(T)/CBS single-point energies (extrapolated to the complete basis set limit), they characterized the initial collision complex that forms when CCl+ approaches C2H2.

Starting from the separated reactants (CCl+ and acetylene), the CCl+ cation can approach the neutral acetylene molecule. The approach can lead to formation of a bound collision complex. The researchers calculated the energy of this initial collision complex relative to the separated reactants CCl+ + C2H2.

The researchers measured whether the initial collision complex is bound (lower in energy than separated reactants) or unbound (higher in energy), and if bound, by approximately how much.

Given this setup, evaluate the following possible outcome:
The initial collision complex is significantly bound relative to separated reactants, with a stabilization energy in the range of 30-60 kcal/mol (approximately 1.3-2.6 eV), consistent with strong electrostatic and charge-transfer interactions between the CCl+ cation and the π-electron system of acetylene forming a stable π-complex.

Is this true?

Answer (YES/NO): NO